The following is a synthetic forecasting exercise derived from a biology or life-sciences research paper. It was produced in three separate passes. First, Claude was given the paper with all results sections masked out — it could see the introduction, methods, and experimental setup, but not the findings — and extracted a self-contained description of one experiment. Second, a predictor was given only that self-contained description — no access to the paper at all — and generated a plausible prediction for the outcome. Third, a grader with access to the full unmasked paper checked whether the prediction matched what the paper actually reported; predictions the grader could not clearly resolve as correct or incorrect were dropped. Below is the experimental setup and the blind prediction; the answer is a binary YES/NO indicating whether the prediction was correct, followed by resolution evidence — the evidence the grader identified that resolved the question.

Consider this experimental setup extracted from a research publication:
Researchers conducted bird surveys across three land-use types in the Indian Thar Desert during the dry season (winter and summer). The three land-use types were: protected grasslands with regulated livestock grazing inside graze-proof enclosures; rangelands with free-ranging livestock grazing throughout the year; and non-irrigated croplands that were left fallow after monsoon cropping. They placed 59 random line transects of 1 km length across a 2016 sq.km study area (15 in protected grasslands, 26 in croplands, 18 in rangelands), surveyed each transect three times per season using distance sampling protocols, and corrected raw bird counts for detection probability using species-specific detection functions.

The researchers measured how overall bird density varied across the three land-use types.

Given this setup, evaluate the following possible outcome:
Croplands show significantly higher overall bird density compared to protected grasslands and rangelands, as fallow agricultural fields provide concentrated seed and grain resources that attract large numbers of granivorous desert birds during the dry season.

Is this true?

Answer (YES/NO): NO